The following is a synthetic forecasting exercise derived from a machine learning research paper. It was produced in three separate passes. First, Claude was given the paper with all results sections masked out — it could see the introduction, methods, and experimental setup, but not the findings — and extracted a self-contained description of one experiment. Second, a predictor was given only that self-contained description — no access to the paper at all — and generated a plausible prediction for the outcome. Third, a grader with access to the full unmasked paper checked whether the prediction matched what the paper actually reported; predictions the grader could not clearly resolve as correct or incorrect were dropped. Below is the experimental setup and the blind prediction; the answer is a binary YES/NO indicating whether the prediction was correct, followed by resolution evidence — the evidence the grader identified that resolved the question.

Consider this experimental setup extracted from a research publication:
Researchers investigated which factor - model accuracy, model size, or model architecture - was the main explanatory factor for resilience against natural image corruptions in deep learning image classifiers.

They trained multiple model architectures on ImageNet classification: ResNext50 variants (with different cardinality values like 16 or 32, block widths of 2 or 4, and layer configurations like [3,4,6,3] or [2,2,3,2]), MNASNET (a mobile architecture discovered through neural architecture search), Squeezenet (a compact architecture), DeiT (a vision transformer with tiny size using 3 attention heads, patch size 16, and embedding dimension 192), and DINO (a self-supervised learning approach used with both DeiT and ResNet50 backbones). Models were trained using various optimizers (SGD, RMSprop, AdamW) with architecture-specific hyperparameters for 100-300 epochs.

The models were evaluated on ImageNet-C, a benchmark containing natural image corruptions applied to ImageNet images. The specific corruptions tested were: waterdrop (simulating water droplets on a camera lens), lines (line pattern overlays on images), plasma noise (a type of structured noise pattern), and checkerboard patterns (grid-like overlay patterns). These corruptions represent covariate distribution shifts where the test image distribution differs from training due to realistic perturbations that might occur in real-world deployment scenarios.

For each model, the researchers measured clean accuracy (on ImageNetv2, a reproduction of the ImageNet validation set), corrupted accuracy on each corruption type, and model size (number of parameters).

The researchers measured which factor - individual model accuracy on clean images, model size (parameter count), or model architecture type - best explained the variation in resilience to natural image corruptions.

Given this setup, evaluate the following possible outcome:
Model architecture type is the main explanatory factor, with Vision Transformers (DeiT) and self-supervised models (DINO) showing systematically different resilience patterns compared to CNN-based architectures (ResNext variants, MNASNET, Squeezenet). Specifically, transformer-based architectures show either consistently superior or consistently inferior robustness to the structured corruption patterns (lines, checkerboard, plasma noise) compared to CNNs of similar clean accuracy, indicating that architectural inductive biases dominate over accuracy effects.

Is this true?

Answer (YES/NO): YES